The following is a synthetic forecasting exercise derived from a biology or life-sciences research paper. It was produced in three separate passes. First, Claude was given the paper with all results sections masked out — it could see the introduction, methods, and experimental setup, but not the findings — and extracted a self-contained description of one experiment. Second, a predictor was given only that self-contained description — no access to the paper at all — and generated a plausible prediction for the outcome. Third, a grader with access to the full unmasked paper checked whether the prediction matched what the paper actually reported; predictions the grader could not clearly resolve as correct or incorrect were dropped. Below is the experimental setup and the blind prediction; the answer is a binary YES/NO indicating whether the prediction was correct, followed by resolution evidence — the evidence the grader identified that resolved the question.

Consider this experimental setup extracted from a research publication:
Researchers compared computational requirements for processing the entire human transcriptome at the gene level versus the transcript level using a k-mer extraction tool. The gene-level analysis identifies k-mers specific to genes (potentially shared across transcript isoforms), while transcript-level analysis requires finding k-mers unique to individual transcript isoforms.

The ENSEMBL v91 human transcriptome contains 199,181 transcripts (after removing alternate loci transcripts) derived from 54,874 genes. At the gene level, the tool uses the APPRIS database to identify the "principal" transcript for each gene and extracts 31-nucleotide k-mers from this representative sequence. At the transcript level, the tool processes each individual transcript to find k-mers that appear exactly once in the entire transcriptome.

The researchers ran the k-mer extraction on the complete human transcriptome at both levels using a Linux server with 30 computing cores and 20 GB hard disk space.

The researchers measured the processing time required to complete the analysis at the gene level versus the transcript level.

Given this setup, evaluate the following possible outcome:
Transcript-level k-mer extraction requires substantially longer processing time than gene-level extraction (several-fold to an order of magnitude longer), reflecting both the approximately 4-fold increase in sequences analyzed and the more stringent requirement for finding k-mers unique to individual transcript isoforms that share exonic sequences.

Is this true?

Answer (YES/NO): NO